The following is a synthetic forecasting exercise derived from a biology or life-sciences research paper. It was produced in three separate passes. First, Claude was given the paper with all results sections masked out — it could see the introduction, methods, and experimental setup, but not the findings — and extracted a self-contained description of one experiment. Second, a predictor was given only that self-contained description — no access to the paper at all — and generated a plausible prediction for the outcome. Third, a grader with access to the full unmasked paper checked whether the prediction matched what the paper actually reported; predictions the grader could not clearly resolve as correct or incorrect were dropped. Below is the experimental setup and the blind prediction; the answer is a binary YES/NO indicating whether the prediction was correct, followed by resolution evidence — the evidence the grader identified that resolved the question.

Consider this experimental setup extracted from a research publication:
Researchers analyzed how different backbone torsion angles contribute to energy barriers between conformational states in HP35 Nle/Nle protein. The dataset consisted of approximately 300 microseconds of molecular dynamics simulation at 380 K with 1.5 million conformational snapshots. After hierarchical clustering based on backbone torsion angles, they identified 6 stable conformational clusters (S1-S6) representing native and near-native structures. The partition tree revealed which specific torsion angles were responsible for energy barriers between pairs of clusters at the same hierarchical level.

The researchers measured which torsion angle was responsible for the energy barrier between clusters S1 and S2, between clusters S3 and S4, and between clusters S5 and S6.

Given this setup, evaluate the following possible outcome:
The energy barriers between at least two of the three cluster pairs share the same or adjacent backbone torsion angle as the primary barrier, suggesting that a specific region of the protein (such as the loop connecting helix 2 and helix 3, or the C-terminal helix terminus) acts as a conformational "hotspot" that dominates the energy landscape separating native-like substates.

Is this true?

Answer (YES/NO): YES